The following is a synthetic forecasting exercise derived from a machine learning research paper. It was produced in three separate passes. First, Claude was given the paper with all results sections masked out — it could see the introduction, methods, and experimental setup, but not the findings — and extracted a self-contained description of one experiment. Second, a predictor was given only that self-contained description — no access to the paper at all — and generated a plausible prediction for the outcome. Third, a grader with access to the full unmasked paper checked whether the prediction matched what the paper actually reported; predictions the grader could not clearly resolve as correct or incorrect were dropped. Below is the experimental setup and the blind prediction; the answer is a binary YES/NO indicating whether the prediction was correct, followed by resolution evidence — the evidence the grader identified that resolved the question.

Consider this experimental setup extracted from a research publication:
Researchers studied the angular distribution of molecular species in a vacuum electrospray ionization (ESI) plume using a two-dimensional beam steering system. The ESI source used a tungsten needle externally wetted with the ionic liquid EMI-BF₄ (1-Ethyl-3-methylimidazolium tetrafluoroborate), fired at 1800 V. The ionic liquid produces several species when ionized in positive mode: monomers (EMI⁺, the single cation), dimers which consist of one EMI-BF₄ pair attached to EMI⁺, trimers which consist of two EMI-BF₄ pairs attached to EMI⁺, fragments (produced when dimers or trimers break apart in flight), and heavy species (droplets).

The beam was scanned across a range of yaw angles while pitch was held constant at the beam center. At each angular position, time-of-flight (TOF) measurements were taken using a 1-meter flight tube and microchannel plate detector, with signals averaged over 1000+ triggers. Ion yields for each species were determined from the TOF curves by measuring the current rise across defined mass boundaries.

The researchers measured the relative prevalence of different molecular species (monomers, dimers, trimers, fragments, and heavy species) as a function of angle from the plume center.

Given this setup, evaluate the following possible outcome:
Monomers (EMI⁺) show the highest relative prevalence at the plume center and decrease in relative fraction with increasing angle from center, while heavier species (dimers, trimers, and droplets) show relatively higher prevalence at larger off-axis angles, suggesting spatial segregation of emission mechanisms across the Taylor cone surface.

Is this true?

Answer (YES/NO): NO